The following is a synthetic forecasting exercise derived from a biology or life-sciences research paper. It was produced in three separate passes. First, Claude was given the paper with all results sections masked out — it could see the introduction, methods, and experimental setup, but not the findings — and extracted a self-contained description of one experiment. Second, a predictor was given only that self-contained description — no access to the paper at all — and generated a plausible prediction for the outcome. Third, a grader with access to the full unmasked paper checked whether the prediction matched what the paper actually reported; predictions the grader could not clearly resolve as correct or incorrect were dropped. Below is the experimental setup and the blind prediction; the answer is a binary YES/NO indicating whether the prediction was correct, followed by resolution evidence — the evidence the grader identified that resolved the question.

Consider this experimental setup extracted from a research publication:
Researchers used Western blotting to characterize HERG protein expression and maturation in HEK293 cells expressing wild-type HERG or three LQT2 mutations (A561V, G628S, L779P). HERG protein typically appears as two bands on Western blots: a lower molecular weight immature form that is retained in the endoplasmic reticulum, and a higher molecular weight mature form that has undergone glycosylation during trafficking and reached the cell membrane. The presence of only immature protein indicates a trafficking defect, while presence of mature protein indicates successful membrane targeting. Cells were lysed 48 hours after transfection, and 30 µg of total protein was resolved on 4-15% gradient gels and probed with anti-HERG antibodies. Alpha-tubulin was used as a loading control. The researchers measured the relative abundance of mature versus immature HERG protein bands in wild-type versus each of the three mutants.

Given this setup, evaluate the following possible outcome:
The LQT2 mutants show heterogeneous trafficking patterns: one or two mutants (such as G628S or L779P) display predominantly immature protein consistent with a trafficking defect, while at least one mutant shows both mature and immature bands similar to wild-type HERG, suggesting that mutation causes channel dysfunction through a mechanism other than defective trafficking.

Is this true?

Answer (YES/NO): NO